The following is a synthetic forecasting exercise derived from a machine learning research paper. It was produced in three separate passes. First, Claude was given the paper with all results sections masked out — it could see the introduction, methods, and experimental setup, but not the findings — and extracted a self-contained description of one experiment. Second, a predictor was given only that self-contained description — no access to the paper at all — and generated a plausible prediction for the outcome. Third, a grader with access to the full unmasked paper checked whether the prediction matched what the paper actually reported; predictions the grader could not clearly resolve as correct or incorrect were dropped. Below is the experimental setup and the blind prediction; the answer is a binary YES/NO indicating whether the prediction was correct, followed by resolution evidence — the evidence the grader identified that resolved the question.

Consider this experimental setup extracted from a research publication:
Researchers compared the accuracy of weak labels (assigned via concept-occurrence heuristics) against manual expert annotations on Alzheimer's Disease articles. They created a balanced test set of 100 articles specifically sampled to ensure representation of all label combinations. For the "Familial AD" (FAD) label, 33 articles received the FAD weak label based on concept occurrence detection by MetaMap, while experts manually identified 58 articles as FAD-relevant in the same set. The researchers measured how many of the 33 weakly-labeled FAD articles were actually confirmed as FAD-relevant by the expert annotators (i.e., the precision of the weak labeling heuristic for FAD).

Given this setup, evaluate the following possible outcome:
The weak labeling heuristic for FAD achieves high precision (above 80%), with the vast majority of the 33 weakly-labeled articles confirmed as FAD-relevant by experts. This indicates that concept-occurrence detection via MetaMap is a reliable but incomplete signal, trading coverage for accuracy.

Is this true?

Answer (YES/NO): YES